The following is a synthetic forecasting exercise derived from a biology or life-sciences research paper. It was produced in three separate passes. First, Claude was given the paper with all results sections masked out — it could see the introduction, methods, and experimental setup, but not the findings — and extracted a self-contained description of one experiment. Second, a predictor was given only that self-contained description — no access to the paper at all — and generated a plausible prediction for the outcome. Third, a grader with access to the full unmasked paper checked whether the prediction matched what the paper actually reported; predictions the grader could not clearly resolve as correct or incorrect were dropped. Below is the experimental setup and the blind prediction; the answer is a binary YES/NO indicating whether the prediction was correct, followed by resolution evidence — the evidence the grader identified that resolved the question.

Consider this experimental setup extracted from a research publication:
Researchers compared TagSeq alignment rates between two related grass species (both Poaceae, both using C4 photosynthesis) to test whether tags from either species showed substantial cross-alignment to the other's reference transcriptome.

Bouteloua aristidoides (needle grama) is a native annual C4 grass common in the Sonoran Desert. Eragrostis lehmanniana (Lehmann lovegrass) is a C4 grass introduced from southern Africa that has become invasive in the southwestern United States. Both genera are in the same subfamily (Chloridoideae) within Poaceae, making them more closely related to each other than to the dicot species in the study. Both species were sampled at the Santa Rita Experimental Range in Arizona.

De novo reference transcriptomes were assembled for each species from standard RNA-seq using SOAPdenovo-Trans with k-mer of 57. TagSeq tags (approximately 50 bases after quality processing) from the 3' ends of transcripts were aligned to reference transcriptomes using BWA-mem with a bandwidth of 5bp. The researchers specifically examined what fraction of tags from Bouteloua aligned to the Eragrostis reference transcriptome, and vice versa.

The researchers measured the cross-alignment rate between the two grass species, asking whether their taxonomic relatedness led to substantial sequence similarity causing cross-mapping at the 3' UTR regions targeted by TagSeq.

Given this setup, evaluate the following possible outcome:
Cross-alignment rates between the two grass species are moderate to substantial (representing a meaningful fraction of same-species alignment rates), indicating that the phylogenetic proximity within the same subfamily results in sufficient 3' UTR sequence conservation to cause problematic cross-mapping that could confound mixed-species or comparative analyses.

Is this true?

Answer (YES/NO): NO